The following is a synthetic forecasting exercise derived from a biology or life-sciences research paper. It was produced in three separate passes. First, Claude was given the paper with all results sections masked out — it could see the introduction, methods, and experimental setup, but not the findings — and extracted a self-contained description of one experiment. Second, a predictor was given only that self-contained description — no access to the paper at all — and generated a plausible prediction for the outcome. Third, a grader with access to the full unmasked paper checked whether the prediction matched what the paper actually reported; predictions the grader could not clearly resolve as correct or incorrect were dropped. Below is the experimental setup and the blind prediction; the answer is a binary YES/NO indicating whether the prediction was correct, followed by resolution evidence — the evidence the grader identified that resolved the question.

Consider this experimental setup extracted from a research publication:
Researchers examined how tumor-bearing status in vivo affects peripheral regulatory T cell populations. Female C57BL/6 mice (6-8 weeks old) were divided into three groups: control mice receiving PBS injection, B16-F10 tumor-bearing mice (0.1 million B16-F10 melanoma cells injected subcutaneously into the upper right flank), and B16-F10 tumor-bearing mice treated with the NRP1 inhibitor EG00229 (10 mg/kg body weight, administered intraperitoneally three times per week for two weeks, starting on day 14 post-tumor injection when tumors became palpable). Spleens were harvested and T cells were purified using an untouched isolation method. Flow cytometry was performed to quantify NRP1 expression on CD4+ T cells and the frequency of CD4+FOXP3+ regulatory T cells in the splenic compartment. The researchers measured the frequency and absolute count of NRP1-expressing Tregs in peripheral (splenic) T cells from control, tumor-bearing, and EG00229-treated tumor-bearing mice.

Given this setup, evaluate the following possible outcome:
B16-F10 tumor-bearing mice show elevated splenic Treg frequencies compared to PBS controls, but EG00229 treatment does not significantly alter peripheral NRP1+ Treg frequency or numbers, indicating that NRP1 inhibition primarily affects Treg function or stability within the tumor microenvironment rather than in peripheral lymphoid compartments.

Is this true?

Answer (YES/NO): NO